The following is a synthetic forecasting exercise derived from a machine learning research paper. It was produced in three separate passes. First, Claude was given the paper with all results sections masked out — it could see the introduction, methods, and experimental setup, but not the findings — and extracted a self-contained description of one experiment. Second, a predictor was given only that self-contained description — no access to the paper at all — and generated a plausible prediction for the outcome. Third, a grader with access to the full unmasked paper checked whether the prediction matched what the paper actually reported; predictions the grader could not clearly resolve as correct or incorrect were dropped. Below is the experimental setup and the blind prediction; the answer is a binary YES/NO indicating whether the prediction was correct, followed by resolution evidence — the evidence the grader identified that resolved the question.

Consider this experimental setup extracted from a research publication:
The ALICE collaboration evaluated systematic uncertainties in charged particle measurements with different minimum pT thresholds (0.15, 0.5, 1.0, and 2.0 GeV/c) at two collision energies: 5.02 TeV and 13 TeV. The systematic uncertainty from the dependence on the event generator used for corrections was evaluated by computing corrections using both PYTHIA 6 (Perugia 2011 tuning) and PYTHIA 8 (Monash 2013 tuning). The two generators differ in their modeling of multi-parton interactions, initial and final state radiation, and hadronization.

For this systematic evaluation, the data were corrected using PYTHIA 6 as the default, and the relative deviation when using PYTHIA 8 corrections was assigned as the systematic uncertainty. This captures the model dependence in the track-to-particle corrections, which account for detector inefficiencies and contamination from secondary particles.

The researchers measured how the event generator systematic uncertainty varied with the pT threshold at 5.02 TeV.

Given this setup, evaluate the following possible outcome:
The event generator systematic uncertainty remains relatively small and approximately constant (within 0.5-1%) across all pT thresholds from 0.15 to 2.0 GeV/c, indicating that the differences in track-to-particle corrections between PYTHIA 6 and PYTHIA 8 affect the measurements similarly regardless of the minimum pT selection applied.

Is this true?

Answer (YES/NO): NO